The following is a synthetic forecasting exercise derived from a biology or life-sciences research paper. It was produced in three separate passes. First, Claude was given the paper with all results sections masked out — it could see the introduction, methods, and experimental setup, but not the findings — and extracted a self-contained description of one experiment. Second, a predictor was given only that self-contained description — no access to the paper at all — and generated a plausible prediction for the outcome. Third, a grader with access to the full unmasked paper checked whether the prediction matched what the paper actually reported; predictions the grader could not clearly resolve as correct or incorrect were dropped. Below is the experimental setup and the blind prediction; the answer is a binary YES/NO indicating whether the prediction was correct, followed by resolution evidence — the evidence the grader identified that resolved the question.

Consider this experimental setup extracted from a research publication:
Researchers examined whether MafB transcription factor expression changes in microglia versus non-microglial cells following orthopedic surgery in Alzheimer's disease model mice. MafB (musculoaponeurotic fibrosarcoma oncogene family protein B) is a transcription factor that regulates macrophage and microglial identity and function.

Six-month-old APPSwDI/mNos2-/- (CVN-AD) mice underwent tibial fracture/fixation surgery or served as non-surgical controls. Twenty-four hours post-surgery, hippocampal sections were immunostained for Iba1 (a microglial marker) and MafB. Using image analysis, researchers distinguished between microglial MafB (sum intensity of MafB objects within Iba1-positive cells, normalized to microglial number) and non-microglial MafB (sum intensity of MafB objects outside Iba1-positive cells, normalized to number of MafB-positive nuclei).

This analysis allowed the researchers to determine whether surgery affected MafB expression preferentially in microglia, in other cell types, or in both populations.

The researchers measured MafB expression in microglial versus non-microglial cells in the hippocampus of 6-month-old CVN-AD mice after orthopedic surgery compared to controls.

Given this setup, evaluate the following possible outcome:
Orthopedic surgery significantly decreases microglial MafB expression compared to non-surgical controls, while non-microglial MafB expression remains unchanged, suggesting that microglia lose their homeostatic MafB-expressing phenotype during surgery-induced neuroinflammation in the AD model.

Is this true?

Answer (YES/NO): NO